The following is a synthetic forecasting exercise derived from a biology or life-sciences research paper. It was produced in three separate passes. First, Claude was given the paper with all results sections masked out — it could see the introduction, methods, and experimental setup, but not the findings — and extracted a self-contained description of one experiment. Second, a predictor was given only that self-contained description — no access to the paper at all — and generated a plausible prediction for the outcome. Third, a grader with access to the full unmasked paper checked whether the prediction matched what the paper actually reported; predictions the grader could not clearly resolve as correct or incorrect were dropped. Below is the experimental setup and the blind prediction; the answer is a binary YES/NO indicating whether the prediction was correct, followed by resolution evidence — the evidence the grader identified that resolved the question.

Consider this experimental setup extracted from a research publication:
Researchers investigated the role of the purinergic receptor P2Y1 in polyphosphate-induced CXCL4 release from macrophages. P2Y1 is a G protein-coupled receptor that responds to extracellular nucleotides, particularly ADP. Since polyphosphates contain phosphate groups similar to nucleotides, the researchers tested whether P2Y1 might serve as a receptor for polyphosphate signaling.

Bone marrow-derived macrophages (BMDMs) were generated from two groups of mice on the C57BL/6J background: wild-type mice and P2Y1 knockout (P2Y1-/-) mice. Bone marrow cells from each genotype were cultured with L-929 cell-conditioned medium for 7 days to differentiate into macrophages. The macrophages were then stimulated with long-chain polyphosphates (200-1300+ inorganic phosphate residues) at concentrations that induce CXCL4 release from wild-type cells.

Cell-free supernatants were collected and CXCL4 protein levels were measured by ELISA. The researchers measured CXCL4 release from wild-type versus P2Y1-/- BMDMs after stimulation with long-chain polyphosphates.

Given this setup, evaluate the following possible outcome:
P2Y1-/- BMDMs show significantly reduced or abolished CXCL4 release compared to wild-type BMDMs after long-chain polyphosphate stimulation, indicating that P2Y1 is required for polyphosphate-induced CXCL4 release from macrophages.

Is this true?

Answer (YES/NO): NO